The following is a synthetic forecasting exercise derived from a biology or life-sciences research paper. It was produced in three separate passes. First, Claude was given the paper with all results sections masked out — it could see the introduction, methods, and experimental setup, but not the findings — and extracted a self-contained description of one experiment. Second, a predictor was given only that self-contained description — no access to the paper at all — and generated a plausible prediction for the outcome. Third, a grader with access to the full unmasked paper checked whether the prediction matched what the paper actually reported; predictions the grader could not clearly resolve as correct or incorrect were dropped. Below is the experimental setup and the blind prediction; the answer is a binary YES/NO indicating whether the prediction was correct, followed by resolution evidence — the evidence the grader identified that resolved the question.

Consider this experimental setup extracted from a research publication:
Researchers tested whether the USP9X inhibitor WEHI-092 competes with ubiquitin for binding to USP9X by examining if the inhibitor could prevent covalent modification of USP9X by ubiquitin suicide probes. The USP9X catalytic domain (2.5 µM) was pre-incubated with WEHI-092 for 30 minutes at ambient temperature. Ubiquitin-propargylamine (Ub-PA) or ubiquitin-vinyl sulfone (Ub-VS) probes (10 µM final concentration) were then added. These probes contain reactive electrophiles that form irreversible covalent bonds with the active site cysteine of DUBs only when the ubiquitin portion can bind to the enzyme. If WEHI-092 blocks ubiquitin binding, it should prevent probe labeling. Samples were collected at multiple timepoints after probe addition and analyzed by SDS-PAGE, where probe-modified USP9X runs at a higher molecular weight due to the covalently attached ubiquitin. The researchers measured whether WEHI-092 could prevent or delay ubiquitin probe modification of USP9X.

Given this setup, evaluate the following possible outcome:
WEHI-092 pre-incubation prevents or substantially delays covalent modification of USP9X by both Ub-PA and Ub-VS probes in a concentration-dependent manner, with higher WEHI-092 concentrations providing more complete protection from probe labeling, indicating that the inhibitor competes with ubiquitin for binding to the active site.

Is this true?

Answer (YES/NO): NO